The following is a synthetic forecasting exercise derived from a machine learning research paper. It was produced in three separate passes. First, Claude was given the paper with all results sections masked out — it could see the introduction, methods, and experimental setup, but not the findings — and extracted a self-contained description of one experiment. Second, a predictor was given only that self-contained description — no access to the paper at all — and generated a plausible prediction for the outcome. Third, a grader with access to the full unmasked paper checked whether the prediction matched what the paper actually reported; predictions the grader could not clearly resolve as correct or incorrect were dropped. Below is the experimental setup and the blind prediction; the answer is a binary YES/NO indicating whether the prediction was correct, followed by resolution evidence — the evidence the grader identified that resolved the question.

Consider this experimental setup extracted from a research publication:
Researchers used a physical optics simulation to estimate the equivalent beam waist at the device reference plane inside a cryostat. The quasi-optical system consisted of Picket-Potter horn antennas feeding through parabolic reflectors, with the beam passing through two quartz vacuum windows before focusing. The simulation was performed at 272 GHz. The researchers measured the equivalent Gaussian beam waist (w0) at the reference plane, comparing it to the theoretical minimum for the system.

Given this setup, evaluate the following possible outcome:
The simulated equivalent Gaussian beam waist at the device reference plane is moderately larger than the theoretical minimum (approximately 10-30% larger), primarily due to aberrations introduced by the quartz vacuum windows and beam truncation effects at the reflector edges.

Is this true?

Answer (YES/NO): NO